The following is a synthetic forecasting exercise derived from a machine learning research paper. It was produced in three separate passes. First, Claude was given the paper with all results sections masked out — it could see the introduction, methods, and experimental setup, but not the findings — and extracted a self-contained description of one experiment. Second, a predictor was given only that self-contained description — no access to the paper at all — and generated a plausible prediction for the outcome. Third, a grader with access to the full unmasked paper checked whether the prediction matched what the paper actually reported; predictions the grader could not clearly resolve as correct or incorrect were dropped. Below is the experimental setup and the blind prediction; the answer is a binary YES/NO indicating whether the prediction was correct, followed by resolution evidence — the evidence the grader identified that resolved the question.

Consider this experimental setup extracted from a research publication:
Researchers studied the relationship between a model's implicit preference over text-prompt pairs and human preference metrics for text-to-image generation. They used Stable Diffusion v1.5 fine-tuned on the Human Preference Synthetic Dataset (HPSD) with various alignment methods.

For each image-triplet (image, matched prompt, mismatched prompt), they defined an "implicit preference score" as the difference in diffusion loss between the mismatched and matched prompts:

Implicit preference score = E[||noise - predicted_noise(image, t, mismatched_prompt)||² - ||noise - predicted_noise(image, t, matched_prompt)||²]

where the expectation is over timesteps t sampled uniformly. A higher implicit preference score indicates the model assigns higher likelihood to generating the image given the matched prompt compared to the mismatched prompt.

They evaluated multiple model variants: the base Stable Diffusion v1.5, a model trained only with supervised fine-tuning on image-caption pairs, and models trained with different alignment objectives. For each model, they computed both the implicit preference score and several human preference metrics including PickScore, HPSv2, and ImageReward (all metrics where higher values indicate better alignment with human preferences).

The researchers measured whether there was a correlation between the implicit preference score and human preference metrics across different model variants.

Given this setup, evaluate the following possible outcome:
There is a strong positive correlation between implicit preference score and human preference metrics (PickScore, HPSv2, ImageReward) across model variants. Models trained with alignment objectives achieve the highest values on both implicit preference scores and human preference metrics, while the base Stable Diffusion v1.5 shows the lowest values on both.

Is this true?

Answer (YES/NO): YES